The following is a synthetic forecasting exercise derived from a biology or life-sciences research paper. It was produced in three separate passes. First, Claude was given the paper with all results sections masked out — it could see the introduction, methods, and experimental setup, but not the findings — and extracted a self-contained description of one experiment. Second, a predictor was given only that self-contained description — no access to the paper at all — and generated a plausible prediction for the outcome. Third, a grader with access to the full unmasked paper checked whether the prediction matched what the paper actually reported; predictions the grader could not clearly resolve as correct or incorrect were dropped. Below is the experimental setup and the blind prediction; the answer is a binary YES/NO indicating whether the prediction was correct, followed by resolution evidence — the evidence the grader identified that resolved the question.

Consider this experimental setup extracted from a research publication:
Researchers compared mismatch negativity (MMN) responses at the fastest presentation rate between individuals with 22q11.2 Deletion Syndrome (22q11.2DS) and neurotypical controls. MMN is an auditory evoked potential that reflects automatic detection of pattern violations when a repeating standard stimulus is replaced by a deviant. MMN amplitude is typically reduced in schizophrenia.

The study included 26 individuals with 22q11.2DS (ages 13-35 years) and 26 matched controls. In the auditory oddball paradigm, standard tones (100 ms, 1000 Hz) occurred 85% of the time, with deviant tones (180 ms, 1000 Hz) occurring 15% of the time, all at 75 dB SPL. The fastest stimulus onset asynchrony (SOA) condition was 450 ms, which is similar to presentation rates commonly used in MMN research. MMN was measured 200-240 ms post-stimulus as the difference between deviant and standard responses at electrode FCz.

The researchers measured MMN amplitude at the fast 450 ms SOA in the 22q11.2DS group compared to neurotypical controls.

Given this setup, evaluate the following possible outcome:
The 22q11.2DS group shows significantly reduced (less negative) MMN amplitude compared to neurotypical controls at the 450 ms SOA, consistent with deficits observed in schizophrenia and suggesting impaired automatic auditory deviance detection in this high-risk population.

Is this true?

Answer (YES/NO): NO